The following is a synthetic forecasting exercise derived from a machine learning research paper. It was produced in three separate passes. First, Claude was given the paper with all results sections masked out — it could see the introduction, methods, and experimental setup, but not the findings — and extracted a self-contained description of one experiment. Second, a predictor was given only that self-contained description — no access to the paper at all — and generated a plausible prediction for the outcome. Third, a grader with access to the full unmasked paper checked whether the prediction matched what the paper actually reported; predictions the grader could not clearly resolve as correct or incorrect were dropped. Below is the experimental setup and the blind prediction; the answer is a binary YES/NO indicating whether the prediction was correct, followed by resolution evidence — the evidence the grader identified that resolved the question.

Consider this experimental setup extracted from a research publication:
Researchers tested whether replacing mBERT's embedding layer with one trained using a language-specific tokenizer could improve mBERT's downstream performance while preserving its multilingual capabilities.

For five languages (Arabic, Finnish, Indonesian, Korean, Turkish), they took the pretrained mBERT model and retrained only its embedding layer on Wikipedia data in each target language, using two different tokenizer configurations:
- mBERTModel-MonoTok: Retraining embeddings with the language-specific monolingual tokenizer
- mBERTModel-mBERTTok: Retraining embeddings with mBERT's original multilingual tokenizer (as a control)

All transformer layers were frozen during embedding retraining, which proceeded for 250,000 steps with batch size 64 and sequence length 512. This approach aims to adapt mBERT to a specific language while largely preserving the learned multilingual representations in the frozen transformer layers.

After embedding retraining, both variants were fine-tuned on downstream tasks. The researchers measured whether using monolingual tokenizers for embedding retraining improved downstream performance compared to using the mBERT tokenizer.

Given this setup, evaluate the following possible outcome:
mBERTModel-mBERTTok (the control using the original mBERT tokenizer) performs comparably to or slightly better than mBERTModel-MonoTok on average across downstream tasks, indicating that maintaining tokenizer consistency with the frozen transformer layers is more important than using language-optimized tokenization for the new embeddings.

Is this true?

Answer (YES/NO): NO